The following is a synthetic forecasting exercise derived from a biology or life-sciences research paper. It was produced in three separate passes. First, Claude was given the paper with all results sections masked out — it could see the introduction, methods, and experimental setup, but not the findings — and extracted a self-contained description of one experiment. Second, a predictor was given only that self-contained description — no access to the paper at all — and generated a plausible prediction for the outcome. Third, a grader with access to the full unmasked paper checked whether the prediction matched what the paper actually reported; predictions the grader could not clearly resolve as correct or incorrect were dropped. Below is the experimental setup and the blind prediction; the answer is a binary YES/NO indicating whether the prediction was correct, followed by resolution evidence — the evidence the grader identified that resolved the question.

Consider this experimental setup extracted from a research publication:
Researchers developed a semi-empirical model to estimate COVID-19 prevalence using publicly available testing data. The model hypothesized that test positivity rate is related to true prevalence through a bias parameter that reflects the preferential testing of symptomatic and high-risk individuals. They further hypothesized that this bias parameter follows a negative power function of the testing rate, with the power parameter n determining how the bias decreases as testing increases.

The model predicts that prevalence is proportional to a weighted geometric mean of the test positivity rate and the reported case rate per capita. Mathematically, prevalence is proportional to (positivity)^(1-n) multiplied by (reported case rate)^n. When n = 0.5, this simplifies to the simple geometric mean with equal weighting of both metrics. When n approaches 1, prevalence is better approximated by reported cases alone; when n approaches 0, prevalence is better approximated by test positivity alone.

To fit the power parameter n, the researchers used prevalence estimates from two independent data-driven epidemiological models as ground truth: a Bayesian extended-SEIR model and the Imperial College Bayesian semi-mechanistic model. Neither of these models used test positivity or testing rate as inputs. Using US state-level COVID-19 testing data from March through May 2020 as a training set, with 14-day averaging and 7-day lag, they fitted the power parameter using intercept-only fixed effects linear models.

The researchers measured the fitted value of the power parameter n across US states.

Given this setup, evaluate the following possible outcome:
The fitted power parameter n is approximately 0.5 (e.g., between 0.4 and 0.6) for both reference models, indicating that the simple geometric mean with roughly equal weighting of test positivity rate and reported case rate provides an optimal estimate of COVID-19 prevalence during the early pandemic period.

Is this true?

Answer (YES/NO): YES